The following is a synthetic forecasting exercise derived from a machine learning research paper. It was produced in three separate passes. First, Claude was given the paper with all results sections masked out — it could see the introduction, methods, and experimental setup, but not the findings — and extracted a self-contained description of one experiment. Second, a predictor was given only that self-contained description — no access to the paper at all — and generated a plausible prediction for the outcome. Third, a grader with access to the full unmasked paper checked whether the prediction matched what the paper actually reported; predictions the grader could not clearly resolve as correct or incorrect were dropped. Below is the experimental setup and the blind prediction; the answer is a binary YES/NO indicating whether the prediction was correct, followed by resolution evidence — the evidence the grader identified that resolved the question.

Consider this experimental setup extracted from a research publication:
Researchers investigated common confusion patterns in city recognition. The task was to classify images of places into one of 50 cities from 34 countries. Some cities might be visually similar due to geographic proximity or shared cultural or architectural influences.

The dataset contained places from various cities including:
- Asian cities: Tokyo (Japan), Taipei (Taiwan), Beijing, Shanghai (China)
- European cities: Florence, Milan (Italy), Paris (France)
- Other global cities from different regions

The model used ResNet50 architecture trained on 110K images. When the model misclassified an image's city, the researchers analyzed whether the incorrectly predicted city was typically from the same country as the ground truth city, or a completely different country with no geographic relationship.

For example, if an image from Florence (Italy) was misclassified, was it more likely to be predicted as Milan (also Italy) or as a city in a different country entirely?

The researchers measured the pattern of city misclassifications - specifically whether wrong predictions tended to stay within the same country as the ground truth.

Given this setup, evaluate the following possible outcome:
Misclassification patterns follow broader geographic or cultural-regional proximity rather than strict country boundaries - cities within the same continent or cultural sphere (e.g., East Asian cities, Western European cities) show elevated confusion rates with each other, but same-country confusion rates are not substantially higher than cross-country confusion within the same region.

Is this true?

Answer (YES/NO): NO